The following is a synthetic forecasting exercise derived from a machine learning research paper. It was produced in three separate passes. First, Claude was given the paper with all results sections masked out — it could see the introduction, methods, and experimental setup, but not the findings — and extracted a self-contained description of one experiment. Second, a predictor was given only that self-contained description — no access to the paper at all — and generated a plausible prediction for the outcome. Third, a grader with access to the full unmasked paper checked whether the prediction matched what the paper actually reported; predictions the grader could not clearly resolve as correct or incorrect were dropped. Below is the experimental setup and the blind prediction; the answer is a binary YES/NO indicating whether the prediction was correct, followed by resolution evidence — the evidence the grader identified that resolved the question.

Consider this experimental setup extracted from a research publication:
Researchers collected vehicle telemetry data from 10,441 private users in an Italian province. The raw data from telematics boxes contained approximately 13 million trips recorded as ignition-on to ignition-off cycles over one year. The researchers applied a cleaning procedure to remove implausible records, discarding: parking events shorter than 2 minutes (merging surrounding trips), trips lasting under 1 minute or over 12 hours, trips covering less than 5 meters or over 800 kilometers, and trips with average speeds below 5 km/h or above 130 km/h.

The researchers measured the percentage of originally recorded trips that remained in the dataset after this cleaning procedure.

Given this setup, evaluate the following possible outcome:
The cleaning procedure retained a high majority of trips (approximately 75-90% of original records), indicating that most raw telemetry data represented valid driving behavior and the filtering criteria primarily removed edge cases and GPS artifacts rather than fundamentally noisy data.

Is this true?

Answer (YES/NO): YES